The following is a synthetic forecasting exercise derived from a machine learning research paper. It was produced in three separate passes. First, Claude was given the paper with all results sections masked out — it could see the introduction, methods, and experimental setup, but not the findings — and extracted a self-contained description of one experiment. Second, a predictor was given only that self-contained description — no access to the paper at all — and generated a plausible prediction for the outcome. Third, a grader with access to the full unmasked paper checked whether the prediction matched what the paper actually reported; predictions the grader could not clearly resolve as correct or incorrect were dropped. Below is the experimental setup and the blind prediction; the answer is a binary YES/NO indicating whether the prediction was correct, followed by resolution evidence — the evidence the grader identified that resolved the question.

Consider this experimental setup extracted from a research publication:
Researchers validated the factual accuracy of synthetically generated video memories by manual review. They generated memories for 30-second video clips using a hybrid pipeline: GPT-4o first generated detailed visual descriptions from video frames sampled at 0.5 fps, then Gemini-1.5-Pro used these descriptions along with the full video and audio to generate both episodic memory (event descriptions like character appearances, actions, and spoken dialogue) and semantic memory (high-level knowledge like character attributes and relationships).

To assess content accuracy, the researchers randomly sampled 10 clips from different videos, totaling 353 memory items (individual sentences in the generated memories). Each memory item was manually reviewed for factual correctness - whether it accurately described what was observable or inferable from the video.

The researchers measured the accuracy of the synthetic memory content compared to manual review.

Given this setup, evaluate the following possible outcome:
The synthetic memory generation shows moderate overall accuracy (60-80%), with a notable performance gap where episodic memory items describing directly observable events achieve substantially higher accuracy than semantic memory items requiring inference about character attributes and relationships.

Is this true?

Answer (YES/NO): NO